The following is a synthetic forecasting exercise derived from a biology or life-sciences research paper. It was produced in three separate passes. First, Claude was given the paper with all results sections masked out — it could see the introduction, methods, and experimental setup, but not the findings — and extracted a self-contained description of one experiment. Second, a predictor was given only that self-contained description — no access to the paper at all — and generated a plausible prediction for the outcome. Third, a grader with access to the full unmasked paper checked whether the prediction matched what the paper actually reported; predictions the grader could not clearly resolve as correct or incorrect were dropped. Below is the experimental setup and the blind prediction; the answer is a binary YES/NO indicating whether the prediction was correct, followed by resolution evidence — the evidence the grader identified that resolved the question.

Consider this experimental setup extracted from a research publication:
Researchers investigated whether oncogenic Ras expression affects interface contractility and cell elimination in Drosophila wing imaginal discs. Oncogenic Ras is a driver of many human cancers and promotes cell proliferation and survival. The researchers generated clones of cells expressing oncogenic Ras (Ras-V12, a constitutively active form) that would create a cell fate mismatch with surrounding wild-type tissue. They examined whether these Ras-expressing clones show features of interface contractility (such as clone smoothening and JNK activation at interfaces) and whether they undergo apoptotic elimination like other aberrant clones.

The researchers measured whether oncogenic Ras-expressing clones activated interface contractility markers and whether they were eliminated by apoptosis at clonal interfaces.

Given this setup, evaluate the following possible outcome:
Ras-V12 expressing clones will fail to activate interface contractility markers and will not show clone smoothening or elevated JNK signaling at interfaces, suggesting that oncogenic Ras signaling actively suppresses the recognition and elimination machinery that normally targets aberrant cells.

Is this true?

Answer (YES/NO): NO